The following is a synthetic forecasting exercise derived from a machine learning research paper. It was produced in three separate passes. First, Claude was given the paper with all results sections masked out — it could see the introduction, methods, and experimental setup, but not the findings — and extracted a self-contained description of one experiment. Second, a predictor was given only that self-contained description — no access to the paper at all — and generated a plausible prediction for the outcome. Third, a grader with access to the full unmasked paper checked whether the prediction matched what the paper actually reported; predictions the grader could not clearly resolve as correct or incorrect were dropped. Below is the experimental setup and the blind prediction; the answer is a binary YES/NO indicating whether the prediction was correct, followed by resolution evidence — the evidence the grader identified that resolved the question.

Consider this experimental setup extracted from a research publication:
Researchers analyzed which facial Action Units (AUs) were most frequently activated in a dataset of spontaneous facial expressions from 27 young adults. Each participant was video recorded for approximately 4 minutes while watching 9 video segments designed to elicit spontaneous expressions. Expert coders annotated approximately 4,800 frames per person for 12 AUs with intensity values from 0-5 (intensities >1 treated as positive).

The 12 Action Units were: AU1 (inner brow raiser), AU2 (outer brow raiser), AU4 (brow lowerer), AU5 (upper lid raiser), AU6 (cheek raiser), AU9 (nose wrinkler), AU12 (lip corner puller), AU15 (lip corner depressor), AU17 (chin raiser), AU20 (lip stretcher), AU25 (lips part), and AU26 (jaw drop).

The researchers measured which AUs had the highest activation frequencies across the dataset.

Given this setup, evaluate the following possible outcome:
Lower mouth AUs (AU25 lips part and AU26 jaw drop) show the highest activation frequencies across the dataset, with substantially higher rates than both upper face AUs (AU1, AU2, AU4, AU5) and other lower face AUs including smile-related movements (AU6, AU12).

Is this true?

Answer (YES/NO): NO